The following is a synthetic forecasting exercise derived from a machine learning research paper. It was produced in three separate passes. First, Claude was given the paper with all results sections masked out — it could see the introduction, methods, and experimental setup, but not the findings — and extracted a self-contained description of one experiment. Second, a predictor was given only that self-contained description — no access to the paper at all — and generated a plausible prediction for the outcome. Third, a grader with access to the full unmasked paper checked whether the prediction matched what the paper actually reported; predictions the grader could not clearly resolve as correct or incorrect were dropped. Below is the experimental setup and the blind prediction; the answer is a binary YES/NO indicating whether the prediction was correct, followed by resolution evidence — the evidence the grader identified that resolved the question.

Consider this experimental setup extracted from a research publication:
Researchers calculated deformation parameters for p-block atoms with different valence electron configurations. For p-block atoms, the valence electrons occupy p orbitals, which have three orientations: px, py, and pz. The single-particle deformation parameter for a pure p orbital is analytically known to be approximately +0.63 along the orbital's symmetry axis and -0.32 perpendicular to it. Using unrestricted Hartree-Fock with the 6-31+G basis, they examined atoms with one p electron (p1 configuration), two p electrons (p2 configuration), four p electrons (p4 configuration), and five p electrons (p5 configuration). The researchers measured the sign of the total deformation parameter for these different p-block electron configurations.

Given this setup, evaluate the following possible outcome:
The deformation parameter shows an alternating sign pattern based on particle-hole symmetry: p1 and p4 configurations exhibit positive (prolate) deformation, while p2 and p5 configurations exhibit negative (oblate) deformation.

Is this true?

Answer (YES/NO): YES